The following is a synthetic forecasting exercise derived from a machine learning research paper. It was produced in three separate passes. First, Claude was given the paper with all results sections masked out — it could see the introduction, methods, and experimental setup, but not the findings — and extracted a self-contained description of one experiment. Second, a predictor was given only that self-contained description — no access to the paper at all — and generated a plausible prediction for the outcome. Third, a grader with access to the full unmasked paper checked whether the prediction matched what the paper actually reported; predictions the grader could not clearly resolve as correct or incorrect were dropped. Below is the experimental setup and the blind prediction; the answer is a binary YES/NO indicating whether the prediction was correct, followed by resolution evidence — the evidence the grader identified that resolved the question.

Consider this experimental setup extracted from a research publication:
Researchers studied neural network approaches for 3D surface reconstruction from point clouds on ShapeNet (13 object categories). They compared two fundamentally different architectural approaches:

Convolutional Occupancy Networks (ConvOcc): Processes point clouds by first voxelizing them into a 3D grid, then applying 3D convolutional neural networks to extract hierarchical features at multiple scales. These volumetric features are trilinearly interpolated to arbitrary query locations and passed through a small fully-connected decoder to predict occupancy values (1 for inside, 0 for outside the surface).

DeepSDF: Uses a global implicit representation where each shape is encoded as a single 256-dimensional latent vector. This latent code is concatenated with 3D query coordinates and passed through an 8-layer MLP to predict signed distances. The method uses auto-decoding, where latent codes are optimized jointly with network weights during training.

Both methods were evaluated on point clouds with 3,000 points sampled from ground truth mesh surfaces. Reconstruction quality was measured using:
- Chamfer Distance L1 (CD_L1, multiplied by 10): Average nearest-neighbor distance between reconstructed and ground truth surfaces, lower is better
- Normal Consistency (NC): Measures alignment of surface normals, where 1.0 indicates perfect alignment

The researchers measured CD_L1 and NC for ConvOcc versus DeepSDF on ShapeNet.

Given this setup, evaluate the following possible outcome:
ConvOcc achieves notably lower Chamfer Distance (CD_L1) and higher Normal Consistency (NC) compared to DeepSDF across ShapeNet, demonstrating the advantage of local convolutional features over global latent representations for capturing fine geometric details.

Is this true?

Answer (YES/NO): NO